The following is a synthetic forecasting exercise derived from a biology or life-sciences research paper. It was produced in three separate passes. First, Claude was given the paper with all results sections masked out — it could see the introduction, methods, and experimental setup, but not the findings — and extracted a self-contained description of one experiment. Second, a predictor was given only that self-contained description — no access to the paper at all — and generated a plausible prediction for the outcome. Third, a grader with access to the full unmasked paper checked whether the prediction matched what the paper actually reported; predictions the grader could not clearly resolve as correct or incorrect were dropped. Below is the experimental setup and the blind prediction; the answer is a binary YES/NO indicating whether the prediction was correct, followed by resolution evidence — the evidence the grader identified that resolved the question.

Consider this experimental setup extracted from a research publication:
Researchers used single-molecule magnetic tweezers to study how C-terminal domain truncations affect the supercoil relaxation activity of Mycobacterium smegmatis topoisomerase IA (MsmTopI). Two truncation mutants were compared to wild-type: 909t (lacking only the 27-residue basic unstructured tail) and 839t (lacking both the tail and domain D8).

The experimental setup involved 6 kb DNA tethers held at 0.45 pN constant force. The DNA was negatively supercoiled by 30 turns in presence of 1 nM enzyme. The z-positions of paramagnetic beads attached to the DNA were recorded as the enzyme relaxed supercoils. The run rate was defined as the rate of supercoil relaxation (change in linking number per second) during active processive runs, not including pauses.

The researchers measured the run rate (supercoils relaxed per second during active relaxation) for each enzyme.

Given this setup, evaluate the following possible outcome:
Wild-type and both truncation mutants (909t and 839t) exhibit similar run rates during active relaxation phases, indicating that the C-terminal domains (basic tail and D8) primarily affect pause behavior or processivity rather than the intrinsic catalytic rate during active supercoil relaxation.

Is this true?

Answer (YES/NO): NO